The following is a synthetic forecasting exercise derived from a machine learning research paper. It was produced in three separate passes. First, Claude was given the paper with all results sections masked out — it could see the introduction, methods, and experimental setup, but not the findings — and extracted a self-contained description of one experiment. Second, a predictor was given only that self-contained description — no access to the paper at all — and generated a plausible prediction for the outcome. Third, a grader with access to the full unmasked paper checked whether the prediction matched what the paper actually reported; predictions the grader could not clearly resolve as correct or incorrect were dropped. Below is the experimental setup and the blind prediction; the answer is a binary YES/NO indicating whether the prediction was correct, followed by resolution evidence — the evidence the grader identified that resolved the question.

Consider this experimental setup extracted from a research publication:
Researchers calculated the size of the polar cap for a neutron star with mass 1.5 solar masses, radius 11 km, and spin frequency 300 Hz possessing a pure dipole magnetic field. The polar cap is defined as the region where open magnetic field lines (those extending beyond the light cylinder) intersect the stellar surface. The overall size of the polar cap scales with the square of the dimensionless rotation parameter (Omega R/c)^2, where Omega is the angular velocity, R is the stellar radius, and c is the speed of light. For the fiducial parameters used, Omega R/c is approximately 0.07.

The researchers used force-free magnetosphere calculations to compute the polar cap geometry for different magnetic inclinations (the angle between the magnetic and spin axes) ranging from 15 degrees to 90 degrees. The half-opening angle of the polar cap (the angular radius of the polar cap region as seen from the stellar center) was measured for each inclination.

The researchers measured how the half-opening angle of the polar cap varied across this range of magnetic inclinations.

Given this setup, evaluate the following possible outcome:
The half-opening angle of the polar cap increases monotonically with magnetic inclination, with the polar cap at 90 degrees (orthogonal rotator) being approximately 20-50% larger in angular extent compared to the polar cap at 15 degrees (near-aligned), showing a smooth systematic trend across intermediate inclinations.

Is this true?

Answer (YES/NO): NO